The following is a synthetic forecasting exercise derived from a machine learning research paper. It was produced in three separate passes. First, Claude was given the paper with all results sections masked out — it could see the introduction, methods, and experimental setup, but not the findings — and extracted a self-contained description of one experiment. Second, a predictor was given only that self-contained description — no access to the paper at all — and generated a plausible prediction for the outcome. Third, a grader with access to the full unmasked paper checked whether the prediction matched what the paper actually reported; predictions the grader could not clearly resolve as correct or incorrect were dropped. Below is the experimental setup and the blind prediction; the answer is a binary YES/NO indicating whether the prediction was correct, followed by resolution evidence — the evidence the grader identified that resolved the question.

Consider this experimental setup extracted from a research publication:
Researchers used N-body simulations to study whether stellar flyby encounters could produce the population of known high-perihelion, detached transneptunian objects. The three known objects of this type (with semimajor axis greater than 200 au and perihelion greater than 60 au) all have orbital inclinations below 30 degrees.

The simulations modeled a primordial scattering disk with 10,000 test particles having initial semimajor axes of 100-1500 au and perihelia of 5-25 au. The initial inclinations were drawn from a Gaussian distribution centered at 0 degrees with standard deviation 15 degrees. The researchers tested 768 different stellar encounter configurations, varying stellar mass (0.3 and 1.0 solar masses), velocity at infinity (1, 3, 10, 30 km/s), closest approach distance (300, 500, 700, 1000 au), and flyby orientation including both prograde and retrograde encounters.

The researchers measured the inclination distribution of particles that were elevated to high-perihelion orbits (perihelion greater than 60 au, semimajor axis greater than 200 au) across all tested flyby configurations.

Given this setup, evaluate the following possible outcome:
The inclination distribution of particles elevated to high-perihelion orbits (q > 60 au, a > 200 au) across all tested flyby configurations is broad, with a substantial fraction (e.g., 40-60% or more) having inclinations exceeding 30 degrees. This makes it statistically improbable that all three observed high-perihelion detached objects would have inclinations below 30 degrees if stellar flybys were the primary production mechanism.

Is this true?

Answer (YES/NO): NO